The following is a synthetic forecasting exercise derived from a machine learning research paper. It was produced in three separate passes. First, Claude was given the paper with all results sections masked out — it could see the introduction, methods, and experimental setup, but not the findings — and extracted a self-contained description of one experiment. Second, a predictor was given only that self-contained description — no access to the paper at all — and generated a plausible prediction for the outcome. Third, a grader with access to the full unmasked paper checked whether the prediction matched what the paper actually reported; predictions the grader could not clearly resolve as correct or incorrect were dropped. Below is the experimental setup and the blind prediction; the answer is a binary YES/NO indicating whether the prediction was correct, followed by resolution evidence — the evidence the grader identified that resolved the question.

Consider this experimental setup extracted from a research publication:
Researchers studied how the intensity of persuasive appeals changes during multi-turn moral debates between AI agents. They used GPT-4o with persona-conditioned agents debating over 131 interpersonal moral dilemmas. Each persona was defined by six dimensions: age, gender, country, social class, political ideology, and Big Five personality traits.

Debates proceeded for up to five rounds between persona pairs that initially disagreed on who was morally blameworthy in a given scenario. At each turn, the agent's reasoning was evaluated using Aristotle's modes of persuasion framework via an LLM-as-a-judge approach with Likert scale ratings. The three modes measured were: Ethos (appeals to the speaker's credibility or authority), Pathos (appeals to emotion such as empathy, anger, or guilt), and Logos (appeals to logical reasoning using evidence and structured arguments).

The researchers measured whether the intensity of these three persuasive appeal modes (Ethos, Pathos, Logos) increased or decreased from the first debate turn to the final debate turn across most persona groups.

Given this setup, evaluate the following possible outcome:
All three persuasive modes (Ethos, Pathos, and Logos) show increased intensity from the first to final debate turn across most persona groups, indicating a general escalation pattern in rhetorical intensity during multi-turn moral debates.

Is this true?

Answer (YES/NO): NO